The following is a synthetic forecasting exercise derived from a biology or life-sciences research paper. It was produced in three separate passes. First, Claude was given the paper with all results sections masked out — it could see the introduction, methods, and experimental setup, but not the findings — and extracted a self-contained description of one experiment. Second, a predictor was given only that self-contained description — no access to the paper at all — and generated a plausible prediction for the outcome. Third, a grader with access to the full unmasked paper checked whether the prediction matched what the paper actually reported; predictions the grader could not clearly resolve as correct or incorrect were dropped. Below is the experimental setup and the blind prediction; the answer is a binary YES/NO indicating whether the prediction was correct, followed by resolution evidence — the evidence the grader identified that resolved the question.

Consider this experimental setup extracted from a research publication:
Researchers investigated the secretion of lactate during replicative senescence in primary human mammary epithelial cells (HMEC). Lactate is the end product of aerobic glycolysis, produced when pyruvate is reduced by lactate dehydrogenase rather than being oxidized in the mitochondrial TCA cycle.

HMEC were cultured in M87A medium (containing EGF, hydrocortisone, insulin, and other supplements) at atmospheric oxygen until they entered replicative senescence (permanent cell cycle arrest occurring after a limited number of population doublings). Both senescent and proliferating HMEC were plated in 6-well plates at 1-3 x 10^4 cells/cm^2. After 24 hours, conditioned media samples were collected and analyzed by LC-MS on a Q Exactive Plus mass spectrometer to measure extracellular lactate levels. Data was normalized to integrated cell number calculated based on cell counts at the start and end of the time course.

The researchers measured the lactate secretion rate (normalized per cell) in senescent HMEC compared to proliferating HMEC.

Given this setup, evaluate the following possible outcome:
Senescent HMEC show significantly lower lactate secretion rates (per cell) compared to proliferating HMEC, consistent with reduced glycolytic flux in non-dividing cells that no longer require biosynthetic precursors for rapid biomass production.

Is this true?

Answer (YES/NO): NO